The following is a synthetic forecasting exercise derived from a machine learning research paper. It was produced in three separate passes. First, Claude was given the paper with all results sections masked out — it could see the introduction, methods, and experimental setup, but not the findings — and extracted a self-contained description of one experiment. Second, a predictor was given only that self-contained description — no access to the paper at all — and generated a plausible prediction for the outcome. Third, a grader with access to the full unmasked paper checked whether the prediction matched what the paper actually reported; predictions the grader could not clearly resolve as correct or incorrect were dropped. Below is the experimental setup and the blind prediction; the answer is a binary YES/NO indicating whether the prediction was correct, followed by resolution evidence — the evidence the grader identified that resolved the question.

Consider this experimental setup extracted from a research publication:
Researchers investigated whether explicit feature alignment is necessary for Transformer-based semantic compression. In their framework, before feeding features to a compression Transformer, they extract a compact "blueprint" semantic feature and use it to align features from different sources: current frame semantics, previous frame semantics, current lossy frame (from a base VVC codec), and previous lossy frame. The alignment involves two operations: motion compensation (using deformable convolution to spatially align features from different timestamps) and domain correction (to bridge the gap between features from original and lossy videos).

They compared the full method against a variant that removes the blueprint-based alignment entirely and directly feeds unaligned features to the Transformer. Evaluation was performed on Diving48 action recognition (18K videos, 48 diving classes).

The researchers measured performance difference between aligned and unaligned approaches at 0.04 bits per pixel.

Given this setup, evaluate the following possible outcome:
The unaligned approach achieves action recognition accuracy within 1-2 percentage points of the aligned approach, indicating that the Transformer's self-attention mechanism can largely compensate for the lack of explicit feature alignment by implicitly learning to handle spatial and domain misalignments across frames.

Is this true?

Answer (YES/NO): NO